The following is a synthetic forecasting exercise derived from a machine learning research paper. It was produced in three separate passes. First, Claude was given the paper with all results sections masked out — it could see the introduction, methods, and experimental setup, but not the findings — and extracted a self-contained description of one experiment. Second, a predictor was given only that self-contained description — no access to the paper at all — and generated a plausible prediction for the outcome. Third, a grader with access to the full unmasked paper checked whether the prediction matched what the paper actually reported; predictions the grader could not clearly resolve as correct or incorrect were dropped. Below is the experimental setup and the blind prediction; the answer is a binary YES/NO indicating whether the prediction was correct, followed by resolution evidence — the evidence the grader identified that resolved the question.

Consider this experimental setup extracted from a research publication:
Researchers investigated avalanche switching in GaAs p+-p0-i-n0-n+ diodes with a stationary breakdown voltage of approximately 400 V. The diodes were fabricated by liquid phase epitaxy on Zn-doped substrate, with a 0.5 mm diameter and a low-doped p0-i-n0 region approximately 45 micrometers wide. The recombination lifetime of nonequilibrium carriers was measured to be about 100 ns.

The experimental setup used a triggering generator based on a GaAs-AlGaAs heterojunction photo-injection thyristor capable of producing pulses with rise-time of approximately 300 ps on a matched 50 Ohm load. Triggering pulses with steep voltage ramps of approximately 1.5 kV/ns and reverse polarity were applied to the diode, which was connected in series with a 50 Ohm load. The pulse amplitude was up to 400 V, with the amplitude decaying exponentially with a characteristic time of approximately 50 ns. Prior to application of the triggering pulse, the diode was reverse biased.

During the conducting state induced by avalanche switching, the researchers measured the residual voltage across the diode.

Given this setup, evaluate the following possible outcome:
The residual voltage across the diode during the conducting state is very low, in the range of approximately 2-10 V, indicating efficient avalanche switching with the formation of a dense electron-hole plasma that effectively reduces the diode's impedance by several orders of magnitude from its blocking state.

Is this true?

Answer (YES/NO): NO